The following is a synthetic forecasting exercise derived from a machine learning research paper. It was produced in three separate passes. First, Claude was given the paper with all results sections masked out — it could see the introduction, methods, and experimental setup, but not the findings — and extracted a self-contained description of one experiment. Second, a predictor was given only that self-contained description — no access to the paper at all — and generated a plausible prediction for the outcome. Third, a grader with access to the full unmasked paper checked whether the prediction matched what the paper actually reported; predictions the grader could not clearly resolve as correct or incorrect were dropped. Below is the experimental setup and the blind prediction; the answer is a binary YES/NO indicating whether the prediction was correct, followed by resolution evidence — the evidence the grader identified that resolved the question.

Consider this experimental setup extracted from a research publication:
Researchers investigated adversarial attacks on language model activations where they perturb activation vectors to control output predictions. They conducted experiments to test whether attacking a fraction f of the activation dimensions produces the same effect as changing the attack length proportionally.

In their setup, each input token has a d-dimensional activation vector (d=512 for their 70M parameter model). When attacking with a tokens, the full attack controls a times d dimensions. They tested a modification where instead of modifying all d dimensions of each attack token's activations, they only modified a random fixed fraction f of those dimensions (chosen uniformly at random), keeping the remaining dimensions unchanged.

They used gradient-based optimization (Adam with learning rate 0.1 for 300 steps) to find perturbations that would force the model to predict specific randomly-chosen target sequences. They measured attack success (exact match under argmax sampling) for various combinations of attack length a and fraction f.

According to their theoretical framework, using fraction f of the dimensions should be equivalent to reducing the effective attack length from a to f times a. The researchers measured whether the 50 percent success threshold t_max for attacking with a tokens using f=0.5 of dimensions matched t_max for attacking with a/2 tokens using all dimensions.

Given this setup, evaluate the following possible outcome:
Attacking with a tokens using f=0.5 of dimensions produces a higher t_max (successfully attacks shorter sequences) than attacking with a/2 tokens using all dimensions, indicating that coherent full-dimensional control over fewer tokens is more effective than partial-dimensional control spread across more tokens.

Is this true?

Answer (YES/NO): NO